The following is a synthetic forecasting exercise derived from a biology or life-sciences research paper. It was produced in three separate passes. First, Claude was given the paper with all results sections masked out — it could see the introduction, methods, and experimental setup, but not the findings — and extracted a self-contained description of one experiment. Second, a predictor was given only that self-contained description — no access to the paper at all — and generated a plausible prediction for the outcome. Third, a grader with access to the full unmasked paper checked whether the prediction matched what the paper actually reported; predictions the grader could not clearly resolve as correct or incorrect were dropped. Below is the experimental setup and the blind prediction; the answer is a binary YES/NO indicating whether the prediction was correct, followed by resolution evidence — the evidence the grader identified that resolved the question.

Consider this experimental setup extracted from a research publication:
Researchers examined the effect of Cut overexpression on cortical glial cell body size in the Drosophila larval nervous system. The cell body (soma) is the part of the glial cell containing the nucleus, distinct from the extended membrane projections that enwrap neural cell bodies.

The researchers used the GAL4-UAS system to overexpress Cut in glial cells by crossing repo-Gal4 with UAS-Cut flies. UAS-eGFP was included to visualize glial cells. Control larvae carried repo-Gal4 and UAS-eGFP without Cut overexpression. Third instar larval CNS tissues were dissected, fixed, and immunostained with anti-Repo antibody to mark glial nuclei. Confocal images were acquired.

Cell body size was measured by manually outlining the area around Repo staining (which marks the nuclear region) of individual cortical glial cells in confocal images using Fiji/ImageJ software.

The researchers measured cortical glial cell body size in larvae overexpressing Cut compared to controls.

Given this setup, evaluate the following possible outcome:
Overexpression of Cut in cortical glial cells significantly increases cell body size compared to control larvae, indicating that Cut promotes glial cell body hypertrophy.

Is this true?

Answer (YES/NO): YES